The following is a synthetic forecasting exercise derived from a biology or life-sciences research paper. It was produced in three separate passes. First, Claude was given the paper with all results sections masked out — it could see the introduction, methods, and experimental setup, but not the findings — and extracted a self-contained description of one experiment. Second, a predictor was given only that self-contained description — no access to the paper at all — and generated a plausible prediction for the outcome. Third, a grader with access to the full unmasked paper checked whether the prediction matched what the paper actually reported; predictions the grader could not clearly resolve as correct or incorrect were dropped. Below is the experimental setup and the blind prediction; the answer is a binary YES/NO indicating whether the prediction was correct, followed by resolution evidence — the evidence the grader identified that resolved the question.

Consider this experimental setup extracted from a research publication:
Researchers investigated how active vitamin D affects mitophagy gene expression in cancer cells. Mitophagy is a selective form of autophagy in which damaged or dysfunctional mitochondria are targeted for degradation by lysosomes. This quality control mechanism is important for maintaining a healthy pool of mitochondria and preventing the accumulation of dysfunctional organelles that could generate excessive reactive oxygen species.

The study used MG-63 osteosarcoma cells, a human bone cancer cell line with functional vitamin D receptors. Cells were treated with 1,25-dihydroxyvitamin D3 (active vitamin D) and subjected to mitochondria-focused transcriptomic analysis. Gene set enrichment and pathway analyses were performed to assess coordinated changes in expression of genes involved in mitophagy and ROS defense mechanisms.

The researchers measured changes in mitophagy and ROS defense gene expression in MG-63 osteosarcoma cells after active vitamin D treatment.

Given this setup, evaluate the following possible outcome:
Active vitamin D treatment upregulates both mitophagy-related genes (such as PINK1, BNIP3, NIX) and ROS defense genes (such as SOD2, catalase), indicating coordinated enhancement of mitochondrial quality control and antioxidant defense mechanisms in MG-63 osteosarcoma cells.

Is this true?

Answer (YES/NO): YES